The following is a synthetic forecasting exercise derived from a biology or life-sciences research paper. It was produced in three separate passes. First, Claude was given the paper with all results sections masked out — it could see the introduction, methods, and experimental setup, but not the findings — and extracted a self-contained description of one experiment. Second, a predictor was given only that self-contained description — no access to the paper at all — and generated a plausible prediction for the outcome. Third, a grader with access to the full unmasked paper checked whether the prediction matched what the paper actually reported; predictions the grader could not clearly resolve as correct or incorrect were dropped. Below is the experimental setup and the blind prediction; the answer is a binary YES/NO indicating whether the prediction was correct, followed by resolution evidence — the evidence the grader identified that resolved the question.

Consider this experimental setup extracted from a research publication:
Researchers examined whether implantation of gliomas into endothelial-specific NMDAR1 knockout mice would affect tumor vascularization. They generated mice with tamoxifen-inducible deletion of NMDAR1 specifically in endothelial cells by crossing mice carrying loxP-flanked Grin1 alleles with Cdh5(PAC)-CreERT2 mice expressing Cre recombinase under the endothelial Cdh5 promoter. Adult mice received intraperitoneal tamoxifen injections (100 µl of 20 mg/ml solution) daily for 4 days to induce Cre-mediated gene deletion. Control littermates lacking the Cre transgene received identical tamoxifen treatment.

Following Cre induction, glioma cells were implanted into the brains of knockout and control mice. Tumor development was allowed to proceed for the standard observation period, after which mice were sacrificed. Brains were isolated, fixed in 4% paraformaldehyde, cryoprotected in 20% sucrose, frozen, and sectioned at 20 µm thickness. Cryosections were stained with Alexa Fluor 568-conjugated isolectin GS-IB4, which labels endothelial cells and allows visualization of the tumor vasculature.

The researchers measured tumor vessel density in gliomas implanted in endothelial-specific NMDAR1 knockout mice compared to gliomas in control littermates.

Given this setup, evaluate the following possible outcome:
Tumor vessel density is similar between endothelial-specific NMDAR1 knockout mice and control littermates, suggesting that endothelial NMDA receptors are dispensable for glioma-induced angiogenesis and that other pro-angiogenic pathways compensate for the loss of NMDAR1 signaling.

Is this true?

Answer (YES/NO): NO